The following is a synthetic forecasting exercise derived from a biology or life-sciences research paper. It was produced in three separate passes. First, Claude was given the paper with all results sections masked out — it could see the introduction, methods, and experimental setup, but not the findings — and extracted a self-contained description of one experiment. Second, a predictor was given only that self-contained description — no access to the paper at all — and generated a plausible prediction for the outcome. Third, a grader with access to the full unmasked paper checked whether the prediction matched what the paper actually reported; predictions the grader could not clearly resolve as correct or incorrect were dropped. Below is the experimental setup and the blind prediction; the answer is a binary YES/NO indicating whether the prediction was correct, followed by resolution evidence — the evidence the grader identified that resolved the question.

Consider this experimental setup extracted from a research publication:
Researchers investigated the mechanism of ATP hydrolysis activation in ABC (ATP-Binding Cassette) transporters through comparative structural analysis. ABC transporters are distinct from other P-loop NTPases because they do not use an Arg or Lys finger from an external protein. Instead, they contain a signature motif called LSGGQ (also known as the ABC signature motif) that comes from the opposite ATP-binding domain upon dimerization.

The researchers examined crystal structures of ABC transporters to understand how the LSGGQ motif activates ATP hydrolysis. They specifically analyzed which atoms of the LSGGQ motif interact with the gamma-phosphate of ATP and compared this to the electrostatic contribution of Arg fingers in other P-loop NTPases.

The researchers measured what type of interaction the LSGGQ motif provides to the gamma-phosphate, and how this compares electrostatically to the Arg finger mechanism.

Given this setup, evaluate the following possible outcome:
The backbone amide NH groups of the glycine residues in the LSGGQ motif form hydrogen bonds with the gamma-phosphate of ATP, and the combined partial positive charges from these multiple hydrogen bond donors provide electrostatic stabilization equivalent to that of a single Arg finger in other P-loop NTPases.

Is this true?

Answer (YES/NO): NO